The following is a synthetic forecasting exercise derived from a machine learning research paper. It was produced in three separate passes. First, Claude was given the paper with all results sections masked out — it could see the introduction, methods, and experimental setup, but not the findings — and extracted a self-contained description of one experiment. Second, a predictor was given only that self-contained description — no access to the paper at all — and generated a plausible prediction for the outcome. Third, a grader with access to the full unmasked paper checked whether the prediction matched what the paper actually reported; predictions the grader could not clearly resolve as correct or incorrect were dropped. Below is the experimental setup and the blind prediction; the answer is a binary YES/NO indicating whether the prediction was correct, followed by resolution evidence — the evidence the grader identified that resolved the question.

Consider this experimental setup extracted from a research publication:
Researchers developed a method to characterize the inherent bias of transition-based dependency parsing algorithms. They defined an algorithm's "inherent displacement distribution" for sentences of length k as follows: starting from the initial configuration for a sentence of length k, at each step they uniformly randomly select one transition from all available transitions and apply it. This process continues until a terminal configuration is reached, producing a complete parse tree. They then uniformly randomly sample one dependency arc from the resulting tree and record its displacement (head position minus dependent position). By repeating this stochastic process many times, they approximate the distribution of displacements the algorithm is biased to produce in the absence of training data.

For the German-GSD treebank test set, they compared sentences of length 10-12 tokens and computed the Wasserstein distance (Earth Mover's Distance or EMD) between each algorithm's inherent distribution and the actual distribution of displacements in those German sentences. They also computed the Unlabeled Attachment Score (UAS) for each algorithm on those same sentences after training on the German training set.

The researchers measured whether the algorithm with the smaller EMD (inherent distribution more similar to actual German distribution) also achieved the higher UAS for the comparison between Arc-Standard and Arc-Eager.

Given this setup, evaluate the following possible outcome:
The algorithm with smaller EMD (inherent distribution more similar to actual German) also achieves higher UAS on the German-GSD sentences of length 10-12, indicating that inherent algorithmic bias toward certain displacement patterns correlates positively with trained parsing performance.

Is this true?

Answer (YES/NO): YES